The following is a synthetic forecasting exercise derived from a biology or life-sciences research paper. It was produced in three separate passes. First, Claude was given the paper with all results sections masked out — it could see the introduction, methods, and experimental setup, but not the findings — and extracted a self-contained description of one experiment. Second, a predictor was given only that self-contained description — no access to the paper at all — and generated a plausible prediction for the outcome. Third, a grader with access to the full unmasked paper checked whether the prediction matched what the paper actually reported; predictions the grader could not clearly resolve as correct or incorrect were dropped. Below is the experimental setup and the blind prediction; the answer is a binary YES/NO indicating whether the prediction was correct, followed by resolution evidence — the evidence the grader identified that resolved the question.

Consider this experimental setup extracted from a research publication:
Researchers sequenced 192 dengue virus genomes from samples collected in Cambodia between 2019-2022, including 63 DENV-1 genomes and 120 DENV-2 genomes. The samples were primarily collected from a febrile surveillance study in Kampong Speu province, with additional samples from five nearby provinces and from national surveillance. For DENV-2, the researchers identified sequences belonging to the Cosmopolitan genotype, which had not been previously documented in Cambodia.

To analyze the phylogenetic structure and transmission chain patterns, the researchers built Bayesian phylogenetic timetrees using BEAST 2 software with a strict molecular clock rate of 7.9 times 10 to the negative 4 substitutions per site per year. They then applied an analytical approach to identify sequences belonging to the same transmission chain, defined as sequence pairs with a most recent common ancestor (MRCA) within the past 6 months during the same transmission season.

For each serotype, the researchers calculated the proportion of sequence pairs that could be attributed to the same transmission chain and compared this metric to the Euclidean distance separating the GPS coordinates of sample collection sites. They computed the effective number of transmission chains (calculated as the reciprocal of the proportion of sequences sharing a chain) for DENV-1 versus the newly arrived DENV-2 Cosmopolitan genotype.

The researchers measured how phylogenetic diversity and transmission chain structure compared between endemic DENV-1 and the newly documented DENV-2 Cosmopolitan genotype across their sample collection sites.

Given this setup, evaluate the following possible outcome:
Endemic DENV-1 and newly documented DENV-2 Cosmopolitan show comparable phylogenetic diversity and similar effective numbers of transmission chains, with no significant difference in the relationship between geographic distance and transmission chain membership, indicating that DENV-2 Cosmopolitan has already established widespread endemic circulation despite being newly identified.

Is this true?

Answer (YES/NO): NO